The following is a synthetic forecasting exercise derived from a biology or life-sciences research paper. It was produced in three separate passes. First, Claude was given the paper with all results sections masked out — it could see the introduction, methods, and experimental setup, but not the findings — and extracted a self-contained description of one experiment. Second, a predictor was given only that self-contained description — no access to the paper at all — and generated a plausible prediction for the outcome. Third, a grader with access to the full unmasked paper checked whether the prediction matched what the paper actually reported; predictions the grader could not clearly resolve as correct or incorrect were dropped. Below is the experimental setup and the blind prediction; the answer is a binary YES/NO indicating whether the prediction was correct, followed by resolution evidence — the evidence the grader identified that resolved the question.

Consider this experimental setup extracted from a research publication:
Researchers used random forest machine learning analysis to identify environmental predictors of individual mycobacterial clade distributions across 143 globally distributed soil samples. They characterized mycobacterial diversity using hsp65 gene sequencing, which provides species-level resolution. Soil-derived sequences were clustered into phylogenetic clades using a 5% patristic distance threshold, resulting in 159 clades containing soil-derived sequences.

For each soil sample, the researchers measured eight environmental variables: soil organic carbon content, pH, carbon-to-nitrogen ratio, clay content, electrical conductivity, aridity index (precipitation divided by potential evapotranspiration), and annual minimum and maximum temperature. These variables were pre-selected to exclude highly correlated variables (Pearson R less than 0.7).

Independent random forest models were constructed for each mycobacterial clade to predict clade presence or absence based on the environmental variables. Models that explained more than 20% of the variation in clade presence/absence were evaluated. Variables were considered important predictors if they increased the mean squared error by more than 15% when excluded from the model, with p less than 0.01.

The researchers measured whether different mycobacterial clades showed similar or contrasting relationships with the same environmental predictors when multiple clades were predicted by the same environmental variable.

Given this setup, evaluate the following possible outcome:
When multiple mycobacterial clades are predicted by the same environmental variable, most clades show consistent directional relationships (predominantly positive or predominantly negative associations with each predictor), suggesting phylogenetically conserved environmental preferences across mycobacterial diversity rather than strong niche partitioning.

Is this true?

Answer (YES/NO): NO